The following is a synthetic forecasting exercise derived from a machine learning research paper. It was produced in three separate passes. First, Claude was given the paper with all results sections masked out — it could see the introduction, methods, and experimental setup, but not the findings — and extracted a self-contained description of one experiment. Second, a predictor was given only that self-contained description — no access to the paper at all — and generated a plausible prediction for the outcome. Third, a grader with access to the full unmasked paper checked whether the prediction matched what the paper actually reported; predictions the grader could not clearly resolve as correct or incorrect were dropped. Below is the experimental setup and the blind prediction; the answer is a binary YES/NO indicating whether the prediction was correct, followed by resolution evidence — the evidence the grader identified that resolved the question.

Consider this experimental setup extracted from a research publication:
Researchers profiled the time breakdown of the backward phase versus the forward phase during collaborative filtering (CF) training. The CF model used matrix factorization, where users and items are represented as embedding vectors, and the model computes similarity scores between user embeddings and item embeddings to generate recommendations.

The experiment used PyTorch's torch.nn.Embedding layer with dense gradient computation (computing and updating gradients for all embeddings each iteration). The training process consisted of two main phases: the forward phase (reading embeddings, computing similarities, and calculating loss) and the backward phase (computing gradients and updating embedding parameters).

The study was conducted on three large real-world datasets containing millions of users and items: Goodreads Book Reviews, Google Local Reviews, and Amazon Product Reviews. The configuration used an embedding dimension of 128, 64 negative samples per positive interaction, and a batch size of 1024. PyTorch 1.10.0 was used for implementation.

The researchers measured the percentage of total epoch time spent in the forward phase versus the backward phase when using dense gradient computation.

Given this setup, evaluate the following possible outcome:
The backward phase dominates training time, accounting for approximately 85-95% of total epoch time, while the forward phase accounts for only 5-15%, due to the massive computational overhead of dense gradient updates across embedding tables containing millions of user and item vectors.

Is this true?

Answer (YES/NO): NO